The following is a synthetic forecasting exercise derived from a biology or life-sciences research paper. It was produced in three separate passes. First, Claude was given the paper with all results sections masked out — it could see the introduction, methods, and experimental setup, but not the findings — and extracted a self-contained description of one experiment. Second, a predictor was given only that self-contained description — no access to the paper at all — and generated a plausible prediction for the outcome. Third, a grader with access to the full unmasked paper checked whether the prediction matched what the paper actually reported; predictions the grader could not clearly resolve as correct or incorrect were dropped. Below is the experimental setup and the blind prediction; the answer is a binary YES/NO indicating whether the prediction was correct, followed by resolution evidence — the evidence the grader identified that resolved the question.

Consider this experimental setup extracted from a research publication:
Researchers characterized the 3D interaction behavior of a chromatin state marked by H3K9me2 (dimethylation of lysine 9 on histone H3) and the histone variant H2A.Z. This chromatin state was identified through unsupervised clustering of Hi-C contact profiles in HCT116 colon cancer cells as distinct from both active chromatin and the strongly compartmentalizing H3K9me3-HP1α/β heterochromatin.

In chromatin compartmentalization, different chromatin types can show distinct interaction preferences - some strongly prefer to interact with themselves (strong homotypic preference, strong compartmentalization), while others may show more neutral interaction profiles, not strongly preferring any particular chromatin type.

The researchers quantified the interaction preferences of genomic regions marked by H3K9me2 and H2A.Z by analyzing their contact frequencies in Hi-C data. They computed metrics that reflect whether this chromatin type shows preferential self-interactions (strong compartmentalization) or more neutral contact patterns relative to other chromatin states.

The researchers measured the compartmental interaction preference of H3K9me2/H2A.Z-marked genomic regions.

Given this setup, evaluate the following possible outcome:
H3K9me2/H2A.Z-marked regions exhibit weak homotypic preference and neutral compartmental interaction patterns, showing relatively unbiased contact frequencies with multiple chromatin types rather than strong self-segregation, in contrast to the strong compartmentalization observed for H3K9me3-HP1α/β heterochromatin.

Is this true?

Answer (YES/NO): YES